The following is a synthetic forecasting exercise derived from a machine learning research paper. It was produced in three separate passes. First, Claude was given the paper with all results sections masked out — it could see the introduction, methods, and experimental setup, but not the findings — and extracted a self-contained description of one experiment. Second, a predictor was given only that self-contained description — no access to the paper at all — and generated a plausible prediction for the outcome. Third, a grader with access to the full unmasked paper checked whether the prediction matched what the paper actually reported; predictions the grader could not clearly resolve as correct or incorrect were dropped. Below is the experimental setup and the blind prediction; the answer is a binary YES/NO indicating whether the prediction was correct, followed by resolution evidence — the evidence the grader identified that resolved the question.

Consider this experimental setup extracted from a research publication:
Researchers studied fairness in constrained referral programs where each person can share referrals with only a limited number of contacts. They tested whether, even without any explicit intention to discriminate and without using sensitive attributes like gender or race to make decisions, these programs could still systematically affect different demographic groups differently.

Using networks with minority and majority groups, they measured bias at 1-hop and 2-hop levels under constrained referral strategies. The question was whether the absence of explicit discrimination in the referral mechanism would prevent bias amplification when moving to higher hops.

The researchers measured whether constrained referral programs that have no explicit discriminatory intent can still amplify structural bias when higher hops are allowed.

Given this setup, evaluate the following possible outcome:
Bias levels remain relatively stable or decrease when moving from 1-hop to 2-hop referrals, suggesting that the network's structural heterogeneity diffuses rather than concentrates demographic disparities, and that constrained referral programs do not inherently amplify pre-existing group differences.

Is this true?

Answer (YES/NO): NO